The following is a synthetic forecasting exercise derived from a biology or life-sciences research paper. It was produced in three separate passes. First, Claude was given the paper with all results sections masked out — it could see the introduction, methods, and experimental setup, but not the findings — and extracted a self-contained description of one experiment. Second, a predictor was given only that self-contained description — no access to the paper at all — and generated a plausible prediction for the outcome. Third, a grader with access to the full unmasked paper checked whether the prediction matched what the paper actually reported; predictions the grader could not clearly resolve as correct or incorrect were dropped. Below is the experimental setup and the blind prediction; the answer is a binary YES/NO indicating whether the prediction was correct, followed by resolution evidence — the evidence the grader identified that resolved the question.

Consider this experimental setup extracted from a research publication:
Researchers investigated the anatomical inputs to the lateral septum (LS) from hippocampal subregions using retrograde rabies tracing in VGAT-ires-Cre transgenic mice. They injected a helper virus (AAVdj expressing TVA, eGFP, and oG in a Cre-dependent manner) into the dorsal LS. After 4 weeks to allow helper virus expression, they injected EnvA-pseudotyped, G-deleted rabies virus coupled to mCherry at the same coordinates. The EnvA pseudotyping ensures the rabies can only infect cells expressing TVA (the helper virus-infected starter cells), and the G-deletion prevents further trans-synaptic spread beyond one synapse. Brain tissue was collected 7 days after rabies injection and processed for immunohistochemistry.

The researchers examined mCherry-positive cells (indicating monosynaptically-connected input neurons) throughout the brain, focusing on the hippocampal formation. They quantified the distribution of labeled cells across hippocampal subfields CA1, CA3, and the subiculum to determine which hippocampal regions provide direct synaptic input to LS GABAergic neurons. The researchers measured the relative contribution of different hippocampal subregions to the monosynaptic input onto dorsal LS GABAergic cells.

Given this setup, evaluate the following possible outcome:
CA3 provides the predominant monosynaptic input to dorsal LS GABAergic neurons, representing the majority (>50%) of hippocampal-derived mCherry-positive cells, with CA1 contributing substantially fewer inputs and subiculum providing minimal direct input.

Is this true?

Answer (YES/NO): NO